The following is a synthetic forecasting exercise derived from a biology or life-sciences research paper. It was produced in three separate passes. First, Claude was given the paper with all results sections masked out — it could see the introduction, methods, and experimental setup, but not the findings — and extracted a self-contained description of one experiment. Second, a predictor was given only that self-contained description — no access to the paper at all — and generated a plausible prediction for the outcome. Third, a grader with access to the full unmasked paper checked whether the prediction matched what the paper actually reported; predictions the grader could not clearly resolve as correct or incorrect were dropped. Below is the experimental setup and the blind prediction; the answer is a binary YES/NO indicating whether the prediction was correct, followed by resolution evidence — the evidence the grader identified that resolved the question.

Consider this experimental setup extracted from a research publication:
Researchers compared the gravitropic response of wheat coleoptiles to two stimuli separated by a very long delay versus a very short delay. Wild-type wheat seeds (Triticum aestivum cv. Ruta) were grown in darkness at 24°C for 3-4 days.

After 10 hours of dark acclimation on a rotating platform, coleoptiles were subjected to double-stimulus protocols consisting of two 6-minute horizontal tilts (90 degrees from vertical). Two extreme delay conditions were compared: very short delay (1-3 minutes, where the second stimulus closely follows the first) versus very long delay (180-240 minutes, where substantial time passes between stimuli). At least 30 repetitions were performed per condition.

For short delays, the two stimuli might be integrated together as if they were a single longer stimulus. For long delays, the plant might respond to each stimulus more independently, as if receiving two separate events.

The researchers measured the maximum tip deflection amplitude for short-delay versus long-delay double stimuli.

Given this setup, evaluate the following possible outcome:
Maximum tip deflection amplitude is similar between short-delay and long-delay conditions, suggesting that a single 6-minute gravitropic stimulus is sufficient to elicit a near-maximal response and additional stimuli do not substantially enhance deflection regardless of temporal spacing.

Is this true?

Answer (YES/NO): NO